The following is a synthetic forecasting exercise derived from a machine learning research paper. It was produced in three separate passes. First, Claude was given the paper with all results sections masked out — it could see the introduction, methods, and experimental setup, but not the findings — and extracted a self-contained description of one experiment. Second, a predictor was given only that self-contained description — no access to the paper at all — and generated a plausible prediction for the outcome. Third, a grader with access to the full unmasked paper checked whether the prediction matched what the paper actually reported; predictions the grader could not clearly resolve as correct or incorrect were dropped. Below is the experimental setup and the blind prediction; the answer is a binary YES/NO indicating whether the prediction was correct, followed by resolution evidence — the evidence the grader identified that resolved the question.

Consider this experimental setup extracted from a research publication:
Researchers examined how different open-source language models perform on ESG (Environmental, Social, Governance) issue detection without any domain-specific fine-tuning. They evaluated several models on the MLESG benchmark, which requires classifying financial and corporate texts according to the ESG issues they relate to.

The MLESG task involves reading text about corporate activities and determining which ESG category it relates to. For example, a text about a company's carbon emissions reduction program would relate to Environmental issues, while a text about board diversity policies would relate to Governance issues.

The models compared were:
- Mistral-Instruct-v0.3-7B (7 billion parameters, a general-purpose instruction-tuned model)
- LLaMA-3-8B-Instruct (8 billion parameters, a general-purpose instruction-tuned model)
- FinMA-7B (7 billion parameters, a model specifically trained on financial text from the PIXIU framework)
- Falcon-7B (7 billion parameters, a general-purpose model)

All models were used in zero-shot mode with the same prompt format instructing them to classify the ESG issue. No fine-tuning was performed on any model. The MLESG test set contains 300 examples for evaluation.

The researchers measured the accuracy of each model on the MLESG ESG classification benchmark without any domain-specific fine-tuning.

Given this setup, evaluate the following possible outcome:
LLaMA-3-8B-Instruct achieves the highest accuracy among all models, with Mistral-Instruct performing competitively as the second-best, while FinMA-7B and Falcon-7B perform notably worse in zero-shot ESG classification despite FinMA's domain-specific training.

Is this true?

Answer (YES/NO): NO